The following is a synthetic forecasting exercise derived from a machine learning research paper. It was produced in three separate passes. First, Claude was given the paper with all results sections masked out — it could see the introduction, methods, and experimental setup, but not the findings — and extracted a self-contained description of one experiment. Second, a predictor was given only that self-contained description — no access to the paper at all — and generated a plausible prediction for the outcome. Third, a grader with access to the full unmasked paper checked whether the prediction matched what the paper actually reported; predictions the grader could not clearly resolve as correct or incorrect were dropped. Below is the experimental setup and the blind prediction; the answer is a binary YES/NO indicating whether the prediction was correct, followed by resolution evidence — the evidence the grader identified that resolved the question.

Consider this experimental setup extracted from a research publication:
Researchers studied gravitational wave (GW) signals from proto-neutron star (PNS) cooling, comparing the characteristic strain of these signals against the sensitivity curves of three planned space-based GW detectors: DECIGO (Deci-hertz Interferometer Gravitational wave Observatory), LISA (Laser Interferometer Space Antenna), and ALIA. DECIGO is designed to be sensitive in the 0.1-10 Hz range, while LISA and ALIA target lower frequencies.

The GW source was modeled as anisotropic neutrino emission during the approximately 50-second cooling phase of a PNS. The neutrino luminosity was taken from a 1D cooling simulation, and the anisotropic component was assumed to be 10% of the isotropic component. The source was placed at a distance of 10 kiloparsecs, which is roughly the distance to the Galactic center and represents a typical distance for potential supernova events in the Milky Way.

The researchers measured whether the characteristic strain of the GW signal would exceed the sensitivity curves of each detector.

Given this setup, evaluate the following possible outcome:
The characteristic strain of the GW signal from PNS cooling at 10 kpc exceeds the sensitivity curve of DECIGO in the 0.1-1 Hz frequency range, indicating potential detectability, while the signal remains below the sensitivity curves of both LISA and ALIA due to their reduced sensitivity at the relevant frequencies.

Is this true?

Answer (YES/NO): NO